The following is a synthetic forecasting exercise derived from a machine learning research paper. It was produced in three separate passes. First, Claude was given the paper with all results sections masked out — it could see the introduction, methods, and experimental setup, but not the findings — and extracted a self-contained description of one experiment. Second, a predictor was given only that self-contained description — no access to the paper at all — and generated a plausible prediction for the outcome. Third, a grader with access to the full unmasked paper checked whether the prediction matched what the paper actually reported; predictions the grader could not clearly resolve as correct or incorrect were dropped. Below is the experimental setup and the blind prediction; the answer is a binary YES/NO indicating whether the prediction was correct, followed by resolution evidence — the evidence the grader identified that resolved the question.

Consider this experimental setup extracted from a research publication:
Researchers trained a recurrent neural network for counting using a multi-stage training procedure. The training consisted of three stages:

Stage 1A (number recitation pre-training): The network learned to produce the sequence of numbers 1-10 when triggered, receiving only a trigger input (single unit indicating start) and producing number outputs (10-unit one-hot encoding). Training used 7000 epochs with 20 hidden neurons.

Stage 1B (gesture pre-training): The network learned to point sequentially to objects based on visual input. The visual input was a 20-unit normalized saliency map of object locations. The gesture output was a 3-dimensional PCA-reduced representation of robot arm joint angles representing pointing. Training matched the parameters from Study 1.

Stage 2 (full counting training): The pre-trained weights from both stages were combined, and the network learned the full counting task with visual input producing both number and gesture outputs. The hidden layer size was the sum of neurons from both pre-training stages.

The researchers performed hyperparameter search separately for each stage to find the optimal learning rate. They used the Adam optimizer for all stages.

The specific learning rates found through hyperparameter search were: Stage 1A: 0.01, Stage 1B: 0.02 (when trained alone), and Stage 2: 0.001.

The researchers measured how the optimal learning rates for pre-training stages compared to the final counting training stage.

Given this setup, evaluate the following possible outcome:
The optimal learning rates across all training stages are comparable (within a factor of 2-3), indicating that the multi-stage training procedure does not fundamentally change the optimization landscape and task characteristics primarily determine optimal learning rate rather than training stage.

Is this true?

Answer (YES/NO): NO